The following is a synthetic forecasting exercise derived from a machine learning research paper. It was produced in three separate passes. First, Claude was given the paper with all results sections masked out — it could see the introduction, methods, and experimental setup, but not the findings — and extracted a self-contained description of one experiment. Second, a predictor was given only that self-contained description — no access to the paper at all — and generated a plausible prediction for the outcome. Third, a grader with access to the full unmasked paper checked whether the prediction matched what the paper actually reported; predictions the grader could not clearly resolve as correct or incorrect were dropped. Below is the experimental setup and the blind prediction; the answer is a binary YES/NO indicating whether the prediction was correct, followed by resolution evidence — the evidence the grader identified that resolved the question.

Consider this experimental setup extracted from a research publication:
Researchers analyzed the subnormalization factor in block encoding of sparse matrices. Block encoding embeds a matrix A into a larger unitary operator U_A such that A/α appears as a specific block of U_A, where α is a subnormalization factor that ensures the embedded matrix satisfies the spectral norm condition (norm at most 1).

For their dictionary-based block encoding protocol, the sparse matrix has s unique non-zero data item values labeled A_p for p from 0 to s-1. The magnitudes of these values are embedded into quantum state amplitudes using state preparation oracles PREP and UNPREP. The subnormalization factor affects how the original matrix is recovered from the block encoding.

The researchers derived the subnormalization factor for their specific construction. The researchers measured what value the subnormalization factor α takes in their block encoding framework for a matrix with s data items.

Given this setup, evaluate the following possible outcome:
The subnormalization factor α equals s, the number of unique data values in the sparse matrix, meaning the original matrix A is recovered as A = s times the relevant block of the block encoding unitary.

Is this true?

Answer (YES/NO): NO